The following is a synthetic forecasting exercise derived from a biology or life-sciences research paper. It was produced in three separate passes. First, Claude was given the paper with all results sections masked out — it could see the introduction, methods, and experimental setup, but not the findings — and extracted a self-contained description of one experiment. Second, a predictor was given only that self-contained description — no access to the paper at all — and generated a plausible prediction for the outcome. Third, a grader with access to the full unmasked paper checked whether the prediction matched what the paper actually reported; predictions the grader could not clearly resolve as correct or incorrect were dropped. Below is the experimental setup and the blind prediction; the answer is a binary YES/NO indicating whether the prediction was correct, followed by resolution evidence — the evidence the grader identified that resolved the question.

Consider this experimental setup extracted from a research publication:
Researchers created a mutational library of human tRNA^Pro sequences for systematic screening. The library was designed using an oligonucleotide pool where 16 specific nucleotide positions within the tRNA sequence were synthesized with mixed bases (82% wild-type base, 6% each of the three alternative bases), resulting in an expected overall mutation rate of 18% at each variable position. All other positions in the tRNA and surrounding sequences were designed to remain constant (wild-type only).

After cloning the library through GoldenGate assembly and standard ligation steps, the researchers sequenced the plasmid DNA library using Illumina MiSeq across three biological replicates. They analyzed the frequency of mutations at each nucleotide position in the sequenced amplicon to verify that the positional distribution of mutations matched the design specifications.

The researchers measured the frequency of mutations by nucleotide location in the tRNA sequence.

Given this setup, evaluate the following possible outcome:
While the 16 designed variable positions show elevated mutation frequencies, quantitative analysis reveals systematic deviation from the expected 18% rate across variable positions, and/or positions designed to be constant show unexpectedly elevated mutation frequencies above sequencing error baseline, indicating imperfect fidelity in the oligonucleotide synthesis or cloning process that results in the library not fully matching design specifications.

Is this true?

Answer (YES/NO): NO